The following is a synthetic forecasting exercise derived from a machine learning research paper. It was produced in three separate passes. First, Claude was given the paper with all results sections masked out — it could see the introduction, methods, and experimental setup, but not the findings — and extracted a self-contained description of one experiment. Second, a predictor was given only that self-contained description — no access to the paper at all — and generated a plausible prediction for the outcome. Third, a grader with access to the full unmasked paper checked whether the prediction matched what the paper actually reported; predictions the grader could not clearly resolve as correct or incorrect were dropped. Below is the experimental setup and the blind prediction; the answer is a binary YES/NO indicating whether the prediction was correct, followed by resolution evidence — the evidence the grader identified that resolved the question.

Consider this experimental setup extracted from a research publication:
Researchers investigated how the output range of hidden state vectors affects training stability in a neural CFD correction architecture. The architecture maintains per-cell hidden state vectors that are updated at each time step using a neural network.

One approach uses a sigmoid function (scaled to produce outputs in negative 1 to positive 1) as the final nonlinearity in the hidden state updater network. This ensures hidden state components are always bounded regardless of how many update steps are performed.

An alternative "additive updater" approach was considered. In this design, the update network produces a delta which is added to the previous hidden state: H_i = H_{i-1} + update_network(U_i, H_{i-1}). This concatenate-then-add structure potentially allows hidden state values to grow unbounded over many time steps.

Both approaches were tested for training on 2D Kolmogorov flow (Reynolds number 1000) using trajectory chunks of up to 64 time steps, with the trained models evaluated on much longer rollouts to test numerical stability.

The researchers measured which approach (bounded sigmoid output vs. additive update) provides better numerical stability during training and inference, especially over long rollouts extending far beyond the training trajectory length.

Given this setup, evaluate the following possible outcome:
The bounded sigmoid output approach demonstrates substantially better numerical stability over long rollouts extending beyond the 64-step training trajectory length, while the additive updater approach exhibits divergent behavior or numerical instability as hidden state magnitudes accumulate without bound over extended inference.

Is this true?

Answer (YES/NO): YES